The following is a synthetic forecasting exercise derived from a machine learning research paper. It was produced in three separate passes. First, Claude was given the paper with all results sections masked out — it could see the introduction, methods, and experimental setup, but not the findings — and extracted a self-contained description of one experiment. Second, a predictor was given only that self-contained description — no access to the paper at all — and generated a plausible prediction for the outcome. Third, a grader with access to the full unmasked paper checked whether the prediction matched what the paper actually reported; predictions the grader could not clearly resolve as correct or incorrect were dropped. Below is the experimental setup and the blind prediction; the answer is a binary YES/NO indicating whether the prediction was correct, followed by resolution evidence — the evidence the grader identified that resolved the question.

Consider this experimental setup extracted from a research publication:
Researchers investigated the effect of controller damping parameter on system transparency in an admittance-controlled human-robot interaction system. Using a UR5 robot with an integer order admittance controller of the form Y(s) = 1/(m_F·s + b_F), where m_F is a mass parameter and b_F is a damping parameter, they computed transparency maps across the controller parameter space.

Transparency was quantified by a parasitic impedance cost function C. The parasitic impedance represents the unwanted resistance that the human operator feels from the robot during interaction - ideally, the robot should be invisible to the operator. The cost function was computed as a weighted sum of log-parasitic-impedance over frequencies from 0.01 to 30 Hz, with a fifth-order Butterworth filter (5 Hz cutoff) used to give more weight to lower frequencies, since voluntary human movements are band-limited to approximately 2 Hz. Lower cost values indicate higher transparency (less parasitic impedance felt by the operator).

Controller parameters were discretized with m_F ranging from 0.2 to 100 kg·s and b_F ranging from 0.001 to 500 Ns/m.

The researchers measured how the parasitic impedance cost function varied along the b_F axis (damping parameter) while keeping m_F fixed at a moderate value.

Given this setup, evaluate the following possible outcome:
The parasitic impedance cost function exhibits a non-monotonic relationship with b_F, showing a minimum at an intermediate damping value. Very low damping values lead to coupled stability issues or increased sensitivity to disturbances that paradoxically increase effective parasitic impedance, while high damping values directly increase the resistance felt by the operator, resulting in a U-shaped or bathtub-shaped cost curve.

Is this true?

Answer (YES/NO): NO